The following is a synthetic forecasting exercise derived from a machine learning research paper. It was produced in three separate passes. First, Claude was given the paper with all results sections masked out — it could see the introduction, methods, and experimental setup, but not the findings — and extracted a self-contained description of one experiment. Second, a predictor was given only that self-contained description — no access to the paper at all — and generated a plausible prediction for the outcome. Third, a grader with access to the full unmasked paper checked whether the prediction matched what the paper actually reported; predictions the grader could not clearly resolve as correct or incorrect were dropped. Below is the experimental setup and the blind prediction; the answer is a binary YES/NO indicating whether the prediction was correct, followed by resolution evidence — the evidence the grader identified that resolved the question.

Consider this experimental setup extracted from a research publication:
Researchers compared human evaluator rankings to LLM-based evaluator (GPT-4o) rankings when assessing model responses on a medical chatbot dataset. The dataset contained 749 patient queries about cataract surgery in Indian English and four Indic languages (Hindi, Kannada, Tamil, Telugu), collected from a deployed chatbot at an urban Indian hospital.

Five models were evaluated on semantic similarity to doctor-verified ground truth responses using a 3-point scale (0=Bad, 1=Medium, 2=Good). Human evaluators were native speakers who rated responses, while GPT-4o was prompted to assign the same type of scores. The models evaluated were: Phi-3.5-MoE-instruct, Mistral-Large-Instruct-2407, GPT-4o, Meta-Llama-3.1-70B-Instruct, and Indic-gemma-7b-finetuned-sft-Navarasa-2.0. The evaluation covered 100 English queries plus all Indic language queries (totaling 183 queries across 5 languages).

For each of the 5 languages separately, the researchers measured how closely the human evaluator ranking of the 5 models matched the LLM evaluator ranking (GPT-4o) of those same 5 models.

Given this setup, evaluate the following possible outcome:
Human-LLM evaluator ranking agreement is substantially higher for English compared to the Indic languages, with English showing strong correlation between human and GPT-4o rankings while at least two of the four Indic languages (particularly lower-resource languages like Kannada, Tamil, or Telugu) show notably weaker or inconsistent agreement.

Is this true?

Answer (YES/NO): NO